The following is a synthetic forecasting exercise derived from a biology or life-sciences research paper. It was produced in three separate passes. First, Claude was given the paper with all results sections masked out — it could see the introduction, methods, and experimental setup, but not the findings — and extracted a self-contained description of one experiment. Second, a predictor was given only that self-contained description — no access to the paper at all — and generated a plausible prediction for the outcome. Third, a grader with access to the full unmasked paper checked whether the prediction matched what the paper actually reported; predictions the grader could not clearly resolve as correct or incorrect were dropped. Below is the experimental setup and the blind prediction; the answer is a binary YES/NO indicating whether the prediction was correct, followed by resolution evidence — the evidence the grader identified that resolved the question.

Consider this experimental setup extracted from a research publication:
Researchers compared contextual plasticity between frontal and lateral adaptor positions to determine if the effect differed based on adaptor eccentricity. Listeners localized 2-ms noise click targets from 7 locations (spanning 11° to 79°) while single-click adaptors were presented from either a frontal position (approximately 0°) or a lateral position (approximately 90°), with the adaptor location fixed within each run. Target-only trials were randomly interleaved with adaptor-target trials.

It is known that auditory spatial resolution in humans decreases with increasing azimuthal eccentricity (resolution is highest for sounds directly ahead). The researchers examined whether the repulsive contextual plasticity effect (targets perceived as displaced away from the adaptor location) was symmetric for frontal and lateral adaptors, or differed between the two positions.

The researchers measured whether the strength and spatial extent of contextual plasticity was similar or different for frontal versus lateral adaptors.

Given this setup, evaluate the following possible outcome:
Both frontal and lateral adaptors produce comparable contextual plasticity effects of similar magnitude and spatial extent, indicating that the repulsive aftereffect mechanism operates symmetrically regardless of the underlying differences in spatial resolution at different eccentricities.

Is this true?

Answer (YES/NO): YES